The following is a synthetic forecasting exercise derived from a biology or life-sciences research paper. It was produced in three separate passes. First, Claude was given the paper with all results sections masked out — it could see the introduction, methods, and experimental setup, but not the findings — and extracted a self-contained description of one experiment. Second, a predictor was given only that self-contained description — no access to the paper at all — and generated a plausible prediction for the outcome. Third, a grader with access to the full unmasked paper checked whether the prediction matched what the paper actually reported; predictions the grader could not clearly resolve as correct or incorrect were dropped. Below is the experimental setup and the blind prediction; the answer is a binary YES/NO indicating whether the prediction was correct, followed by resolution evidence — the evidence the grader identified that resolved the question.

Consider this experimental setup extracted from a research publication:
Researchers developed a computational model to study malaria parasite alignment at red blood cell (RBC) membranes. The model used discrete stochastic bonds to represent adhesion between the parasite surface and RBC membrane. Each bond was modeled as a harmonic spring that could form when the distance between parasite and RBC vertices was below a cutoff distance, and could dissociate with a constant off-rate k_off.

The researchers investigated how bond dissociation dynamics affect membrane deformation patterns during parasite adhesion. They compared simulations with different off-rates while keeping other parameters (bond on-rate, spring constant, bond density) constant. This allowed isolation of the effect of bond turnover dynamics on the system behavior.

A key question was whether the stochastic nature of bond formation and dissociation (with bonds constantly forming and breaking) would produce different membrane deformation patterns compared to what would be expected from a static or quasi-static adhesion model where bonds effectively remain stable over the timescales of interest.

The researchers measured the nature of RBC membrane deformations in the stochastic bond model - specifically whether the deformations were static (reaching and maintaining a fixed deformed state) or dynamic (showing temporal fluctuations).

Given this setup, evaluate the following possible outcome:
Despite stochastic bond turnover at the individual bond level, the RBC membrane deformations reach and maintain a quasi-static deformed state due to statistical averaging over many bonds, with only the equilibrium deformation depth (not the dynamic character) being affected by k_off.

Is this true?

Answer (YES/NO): NO